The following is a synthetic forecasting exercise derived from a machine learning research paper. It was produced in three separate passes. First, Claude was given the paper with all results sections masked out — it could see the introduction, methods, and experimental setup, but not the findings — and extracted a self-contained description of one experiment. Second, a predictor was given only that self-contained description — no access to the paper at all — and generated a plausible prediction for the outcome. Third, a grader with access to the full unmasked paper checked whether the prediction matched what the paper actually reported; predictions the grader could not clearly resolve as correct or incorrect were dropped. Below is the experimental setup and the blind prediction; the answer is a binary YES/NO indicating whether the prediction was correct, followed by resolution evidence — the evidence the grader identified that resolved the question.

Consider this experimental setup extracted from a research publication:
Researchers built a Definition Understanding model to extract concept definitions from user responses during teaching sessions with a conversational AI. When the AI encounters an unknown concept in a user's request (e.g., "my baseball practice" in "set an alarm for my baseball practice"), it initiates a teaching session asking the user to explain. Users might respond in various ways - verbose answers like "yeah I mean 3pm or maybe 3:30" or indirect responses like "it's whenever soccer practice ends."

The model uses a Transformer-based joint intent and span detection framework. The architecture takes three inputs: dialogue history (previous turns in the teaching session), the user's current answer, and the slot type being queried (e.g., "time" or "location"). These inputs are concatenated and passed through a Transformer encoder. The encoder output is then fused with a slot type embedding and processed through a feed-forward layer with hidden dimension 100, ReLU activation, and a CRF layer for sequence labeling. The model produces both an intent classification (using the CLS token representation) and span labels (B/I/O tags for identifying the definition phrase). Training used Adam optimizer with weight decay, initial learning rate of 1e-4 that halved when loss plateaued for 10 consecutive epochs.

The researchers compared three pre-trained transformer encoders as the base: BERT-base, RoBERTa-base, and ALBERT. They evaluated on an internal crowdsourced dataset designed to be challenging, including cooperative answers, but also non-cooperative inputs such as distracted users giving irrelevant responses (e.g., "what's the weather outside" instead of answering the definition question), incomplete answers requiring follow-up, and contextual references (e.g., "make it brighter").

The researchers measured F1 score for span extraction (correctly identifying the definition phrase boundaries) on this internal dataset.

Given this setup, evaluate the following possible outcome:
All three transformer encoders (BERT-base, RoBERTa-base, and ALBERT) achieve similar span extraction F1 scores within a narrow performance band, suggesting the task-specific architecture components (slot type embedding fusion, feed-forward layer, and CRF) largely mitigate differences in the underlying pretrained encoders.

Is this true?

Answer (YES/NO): NO